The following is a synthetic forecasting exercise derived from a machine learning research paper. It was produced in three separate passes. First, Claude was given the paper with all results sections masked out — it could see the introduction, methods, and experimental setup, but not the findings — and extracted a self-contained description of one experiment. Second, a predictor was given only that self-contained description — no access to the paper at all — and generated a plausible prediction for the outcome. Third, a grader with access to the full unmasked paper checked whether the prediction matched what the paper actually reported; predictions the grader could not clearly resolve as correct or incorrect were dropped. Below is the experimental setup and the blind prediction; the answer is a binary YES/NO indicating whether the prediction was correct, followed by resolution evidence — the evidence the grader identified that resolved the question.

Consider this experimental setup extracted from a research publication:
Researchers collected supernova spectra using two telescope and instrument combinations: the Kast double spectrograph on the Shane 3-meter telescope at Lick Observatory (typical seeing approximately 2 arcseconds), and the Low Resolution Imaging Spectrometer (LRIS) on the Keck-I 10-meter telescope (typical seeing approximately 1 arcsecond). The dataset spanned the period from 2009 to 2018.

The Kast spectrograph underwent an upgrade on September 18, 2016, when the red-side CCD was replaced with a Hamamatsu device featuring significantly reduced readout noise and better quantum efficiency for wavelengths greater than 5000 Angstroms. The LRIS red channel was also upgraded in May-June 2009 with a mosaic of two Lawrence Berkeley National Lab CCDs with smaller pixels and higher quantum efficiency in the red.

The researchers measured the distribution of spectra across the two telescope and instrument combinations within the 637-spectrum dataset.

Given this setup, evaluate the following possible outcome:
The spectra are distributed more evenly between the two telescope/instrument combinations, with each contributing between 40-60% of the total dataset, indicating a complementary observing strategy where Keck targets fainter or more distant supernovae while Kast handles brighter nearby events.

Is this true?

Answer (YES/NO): NO